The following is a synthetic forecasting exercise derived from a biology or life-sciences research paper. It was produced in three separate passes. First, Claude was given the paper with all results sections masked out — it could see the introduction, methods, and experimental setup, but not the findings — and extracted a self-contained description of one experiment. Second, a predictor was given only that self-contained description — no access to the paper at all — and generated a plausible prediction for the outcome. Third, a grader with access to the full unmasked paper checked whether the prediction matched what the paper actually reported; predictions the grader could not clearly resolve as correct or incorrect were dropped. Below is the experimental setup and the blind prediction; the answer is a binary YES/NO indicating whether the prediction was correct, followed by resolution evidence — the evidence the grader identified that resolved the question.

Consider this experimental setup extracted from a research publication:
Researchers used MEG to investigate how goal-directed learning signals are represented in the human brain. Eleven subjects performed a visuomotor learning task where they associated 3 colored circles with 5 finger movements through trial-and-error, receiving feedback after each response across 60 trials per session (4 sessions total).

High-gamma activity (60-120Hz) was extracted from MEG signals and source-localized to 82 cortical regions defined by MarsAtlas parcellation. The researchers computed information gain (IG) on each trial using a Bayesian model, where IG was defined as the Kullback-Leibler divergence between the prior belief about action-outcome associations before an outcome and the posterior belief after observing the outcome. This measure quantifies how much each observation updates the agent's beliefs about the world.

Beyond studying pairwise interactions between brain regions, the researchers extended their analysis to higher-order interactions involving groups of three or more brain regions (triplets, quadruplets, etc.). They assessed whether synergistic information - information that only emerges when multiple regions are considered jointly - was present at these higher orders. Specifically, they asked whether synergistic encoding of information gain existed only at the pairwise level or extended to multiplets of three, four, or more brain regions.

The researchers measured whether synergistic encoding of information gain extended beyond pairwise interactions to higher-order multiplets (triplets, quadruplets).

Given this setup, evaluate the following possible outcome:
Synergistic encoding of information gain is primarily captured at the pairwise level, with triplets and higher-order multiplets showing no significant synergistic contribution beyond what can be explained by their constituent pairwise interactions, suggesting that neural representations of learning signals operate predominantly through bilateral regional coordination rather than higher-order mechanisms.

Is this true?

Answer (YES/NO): NO